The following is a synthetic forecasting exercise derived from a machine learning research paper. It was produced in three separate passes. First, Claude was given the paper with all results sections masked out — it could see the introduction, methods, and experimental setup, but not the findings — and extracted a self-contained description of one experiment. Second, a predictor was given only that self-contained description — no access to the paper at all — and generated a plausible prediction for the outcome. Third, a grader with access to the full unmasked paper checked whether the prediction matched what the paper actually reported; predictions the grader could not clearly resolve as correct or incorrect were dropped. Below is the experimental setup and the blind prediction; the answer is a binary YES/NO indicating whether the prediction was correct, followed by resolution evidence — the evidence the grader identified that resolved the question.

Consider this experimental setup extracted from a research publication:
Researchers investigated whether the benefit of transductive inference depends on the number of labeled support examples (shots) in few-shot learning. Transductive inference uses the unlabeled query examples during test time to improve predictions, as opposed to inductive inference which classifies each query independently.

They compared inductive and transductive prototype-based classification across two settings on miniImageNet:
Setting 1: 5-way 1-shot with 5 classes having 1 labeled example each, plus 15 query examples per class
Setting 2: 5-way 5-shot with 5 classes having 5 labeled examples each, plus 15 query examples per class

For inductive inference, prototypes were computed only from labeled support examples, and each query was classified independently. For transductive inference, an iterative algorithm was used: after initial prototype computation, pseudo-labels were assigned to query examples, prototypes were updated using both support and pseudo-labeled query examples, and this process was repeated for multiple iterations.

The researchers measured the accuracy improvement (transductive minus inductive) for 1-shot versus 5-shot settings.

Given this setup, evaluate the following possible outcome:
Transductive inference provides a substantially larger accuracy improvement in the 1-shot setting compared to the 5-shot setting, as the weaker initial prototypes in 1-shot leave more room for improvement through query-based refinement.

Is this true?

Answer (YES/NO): YES